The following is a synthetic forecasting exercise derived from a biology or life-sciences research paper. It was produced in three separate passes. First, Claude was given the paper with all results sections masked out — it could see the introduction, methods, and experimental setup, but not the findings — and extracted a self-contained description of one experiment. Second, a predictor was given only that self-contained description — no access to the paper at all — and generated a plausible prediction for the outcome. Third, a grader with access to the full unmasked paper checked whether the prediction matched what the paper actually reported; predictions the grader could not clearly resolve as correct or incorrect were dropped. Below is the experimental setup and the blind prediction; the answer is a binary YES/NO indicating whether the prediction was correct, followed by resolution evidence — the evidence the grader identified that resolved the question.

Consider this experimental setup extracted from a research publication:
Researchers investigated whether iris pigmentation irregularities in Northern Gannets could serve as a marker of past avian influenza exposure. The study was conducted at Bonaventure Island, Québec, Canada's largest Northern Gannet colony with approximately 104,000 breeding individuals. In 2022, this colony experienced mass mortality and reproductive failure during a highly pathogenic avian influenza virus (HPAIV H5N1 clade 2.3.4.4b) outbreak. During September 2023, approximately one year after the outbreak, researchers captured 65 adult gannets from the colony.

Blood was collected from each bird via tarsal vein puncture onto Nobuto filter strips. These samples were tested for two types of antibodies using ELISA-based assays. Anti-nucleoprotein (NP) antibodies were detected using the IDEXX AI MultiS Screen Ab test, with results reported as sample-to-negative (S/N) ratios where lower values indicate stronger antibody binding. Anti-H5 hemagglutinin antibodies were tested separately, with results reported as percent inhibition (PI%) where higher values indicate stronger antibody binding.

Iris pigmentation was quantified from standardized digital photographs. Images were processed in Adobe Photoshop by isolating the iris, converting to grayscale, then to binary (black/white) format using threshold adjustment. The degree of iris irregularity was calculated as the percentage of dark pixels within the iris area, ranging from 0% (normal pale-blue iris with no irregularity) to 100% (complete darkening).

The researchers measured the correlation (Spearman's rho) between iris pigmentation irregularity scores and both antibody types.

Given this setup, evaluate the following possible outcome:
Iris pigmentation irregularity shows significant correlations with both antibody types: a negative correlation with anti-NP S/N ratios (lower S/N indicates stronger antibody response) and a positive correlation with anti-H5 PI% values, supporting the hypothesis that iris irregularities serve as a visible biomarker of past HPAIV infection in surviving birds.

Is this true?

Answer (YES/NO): YES